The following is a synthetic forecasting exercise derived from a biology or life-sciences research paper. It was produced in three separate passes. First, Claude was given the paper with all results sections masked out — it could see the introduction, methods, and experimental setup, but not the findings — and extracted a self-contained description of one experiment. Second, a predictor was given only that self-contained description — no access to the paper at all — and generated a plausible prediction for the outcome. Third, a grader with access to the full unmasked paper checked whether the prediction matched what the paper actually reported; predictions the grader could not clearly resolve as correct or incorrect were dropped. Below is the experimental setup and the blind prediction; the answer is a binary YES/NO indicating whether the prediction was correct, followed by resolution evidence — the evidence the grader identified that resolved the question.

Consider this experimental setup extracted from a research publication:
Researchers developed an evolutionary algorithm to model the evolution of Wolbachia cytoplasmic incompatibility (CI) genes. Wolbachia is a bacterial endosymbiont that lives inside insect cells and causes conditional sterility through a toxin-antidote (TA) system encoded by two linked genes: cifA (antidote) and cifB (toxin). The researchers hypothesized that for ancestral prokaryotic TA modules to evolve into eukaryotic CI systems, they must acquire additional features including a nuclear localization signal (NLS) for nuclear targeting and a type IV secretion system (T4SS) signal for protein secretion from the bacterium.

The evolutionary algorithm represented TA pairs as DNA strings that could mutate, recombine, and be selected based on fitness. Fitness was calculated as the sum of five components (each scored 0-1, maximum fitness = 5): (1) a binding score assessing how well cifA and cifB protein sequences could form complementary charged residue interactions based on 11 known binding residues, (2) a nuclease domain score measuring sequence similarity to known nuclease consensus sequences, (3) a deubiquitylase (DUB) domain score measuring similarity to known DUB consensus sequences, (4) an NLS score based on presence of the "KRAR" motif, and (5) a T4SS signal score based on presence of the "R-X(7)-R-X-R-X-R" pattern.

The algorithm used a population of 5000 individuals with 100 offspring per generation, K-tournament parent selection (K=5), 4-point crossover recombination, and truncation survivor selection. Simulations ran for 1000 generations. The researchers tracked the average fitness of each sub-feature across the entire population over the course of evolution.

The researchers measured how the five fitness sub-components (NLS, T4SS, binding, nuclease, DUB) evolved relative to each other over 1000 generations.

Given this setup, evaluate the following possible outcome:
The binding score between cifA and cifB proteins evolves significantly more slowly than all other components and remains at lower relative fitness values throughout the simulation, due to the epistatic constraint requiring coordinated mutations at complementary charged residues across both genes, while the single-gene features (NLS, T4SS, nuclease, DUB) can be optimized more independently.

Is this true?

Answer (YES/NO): NO